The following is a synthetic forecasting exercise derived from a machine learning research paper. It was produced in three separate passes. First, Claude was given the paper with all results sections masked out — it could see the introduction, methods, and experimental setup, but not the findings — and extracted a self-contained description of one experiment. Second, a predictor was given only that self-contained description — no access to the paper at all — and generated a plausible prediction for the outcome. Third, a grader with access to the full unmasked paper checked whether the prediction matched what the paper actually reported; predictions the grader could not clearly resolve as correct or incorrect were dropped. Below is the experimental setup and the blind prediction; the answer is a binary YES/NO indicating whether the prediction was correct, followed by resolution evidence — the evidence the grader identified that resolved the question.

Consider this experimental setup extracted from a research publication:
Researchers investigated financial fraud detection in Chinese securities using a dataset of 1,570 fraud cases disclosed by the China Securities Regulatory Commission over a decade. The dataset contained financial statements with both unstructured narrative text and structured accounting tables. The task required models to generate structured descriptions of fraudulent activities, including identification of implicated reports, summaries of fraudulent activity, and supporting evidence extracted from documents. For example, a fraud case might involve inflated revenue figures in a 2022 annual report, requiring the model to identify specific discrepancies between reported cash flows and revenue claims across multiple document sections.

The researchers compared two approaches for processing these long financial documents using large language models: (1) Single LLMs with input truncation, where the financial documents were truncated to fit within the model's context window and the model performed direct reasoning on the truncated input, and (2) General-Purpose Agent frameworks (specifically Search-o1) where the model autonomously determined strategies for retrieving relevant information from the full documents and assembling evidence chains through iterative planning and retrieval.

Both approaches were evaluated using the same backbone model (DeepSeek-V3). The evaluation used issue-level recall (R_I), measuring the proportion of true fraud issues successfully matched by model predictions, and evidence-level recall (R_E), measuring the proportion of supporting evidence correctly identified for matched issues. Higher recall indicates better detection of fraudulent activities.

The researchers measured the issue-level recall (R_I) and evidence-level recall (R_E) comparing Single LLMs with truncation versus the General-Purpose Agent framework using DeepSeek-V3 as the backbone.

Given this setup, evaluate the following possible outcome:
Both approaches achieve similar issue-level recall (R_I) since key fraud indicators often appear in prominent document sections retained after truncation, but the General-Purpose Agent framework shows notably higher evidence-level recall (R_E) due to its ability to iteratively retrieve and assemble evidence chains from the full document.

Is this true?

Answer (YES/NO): NO